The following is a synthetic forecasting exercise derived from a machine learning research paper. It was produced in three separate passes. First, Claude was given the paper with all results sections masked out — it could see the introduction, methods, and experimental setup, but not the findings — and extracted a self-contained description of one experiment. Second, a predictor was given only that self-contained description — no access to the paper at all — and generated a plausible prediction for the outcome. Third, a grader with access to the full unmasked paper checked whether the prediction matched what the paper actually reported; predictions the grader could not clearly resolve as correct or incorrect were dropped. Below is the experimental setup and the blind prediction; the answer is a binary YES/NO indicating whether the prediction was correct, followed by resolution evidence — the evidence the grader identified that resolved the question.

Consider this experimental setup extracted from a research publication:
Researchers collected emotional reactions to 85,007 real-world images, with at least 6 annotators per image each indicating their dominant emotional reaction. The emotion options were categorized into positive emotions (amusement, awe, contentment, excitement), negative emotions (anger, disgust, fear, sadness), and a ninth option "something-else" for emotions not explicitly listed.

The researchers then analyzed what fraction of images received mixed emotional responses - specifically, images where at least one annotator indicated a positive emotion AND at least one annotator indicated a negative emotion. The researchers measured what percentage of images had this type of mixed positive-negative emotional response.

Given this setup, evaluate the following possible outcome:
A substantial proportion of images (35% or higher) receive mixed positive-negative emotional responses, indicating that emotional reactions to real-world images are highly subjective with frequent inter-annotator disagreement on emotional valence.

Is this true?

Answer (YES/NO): YES